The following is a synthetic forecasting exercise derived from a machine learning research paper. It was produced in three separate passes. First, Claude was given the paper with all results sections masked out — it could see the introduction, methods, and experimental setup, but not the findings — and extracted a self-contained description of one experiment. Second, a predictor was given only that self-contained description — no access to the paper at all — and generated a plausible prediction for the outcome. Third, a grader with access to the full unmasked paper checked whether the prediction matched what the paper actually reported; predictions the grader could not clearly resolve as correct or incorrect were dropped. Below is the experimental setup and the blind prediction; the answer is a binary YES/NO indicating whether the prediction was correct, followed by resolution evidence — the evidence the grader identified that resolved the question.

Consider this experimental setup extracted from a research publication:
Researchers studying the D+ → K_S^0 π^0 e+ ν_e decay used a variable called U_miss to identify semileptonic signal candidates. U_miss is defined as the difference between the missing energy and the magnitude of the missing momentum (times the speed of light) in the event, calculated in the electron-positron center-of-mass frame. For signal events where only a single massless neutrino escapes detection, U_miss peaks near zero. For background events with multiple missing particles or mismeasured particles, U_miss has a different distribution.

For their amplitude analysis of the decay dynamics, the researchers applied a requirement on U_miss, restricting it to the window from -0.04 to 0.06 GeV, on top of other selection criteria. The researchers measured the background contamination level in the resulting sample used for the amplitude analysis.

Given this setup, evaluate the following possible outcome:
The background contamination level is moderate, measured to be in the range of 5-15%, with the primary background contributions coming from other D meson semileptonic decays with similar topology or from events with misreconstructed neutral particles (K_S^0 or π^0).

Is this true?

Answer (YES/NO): NO